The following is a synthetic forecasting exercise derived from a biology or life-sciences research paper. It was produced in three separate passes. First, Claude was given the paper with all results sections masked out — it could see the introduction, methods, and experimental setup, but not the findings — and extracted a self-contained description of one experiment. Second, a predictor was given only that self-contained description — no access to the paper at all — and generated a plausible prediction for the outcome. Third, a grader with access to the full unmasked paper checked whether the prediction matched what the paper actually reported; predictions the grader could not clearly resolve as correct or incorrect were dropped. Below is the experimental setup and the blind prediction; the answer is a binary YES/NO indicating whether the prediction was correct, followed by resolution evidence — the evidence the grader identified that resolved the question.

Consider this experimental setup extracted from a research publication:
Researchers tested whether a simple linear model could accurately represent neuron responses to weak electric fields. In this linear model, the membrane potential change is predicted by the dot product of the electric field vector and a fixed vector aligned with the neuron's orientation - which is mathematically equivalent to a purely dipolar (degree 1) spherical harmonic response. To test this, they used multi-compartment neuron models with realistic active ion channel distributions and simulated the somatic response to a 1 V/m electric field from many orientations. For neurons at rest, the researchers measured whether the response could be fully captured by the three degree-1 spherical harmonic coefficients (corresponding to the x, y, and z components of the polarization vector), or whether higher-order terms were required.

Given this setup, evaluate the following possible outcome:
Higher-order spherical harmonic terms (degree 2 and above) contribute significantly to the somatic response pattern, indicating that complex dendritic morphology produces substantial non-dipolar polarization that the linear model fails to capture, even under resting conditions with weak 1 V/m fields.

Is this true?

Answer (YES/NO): NO